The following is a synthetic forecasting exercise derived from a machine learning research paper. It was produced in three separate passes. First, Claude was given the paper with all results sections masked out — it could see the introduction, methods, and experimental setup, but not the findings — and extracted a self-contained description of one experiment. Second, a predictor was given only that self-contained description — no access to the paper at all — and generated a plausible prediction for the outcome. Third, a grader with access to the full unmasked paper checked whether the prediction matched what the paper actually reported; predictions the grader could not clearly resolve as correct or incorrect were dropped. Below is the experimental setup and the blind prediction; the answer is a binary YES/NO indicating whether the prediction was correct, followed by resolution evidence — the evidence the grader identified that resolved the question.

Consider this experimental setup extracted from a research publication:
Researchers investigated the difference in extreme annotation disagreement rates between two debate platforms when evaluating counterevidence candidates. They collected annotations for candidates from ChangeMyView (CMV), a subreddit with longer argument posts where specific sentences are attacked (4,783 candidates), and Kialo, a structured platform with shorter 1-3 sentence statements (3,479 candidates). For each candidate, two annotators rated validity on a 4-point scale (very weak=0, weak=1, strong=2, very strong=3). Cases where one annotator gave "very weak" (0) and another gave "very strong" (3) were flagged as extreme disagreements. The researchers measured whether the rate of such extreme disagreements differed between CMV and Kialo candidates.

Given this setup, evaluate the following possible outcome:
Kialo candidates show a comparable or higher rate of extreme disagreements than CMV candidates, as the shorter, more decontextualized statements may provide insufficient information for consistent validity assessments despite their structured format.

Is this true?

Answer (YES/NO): NO